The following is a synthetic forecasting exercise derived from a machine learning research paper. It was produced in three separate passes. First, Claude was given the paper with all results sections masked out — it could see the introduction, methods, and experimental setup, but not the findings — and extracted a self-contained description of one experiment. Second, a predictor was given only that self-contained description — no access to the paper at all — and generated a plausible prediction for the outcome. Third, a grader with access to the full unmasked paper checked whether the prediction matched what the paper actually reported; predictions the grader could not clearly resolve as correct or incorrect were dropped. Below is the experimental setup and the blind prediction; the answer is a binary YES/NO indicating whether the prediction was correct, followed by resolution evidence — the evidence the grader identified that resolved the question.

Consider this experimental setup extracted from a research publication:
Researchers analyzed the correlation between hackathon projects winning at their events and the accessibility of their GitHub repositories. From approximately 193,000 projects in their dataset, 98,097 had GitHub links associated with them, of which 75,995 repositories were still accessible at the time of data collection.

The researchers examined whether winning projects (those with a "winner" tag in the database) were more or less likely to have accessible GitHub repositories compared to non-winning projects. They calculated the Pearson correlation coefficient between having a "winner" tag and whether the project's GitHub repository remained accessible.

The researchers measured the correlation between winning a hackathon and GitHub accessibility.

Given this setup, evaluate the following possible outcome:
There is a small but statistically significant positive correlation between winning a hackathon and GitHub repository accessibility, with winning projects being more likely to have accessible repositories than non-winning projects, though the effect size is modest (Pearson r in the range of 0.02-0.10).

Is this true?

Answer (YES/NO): YES